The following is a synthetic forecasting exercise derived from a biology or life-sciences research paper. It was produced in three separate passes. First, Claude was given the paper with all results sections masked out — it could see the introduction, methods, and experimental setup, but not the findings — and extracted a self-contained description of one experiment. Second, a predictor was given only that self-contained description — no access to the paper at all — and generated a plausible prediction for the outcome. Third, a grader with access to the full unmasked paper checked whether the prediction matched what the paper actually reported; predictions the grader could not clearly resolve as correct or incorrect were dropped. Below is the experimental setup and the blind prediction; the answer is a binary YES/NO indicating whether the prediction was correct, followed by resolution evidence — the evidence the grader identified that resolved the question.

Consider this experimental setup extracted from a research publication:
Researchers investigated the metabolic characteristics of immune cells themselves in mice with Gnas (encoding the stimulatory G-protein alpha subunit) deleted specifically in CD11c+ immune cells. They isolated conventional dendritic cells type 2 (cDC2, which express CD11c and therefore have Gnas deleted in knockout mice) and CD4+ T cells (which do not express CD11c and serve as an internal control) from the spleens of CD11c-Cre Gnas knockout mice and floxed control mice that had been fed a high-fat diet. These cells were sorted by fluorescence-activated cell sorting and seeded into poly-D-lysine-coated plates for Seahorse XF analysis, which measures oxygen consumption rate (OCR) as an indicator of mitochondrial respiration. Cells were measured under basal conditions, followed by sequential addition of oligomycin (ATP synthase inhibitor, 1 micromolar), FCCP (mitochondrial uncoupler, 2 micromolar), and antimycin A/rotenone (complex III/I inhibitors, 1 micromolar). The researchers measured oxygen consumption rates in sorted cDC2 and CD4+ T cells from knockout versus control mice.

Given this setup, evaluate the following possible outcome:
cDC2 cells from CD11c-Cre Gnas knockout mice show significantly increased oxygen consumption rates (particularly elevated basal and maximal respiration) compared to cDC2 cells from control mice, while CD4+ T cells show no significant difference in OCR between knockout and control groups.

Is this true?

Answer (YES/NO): YES